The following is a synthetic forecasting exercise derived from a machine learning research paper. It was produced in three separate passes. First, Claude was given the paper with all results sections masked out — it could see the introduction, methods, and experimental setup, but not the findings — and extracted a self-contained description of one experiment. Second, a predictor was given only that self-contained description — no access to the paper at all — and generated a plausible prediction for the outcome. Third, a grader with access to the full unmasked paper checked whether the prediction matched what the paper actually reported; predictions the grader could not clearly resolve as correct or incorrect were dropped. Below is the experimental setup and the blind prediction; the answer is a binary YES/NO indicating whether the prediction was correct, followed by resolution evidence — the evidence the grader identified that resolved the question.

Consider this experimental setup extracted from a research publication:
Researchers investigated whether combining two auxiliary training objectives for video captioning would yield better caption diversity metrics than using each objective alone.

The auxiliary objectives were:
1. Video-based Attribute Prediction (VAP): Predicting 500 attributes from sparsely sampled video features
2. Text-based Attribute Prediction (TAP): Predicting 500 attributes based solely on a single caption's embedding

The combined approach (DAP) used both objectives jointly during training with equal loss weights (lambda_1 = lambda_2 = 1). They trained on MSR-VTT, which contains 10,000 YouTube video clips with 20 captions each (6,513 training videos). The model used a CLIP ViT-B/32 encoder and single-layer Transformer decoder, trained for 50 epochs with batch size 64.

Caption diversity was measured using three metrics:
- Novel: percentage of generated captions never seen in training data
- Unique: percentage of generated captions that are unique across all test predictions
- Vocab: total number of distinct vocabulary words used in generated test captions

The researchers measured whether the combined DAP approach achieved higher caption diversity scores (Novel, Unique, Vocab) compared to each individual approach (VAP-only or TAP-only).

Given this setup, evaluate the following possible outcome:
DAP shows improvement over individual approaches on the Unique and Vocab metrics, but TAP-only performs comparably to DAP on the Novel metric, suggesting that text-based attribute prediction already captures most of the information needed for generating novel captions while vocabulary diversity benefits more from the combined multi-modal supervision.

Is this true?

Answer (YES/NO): NO